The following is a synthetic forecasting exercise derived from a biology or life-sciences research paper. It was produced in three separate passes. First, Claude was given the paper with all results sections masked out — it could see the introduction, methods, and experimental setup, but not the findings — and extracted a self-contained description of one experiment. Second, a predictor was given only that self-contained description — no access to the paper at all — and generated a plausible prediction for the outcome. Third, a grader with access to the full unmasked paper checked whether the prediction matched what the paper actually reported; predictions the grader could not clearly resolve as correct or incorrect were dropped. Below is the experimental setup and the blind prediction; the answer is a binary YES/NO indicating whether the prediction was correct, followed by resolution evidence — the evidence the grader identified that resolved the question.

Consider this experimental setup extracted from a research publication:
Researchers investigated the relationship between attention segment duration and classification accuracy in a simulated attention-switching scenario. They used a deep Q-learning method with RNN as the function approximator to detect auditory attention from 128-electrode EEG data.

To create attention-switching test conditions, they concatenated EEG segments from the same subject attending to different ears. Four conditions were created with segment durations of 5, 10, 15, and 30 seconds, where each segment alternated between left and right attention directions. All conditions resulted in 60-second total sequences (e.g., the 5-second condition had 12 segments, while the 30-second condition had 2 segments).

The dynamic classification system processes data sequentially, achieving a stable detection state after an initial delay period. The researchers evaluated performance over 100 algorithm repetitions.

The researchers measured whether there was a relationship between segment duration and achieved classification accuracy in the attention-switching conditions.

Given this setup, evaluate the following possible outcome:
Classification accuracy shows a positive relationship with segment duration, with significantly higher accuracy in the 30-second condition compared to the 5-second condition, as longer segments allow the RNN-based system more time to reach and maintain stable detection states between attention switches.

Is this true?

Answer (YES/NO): YES